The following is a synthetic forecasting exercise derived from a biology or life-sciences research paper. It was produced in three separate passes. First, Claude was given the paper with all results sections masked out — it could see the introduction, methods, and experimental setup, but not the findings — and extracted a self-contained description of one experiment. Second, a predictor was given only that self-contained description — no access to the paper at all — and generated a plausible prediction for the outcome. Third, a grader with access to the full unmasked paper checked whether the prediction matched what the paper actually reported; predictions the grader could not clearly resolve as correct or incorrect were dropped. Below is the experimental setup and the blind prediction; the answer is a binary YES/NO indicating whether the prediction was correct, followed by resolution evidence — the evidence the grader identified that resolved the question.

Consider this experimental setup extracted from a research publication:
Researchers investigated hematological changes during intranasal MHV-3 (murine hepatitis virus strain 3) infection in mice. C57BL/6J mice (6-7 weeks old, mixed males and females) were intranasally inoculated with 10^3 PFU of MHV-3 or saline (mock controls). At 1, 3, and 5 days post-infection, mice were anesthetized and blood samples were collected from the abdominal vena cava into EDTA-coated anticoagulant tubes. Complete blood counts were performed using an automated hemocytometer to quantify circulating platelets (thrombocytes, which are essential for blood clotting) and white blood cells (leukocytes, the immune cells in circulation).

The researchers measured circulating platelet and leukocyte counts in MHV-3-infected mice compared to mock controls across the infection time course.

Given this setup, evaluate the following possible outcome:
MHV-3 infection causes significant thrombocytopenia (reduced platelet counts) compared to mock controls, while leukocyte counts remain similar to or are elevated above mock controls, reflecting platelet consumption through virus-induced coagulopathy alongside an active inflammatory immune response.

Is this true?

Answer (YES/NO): NO